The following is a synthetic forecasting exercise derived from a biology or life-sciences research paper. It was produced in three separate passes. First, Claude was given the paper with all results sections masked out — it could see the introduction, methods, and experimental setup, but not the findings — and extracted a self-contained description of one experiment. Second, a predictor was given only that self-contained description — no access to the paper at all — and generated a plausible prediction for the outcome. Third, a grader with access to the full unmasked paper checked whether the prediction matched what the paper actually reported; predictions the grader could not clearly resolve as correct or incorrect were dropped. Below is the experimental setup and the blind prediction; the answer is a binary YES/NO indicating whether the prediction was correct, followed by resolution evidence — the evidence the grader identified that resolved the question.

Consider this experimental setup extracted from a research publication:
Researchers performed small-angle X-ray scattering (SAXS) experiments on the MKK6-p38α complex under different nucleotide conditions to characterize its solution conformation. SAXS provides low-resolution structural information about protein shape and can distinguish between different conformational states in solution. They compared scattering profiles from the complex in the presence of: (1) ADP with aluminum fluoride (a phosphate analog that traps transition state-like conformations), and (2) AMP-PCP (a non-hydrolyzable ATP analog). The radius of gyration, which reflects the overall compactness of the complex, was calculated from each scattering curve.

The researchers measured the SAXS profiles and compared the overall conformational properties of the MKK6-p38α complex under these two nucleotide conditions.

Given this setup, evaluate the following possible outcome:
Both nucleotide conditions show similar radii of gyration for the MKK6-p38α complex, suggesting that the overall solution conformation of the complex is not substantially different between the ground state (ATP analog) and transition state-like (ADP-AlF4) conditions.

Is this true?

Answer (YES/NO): NO